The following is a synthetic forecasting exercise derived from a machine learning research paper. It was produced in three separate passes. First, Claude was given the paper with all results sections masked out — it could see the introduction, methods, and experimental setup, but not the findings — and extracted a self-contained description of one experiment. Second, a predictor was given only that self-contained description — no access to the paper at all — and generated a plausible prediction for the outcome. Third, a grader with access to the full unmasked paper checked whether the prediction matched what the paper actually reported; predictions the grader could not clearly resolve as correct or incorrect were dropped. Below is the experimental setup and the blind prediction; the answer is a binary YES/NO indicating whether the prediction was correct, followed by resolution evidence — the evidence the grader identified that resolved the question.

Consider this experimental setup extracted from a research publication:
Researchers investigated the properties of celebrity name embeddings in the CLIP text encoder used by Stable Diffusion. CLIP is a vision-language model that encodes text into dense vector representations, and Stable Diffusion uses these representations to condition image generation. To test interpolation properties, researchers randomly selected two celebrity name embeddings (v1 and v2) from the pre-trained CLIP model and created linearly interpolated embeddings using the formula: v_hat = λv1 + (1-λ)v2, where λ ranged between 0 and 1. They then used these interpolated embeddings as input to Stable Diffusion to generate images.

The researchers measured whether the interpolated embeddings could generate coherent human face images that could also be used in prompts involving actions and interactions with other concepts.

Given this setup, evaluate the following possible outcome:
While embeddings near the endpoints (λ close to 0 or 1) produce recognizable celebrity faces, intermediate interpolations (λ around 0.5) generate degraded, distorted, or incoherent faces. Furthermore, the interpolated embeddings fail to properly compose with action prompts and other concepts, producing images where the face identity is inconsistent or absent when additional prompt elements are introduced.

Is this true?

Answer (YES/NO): NO